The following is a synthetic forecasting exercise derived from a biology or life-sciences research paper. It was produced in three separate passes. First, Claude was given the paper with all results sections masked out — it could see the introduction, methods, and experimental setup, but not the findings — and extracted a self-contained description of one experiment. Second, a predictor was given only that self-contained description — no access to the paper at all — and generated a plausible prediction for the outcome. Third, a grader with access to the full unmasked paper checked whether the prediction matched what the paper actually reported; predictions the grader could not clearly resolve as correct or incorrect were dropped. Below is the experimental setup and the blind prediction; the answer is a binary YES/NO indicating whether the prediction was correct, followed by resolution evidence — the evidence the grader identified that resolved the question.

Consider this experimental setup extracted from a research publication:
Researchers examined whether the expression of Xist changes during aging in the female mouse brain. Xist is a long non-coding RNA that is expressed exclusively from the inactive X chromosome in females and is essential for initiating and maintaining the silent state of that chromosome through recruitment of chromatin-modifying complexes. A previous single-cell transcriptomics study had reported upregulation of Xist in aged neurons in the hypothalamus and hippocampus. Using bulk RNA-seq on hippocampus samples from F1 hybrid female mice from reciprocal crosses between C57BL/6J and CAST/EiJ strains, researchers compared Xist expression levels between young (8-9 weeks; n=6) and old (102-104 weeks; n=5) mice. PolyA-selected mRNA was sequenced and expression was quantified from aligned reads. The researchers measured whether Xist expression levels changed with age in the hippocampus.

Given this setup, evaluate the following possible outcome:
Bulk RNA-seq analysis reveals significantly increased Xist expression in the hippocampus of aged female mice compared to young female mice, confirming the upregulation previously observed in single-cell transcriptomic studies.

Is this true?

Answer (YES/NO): NO